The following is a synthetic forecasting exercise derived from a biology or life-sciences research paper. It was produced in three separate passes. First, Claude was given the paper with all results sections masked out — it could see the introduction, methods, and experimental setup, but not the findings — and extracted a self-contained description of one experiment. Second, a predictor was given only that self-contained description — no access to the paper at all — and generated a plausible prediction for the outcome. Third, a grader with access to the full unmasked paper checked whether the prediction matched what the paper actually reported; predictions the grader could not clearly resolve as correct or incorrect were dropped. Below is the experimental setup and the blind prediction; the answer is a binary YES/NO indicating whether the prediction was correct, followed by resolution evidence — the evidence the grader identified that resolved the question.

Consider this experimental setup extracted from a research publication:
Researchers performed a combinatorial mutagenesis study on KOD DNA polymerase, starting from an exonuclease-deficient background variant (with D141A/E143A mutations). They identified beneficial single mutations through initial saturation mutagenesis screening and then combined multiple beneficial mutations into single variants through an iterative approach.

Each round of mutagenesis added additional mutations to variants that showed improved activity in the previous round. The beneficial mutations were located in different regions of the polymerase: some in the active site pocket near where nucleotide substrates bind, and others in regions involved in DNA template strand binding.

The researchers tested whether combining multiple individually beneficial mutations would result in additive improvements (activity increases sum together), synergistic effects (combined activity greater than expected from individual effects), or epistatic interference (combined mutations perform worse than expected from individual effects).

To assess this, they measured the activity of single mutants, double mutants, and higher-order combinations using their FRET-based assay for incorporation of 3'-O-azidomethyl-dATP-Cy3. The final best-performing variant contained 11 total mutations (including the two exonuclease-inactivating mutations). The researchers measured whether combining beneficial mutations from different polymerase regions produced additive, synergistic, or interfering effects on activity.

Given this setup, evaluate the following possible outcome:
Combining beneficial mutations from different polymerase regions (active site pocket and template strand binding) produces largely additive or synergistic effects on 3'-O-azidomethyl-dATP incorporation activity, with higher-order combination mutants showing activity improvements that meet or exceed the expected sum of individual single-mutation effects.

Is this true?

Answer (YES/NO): NO